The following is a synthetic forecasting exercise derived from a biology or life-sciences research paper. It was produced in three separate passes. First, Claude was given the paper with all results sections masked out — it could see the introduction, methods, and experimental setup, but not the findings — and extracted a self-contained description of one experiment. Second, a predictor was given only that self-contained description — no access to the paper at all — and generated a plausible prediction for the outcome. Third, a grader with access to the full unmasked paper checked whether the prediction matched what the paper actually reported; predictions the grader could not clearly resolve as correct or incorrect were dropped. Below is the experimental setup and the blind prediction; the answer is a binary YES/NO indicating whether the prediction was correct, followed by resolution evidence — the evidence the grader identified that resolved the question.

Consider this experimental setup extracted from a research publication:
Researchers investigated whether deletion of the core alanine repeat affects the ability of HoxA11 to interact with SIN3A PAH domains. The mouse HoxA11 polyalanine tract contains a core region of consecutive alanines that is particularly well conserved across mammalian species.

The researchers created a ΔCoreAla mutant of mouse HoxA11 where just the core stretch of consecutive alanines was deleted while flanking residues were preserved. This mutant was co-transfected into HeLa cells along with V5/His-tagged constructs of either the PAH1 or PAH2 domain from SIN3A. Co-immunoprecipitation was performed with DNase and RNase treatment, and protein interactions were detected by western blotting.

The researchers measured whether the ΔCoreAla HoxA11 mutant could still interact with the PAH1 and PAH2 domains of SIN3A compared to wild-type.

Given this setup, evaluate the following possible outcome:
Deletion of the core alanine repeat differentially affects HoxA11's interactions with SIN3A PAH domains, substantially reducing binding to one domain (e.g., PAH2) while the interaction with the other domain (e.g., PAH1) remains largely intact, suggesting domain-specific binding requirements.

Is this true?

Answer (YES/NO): NO